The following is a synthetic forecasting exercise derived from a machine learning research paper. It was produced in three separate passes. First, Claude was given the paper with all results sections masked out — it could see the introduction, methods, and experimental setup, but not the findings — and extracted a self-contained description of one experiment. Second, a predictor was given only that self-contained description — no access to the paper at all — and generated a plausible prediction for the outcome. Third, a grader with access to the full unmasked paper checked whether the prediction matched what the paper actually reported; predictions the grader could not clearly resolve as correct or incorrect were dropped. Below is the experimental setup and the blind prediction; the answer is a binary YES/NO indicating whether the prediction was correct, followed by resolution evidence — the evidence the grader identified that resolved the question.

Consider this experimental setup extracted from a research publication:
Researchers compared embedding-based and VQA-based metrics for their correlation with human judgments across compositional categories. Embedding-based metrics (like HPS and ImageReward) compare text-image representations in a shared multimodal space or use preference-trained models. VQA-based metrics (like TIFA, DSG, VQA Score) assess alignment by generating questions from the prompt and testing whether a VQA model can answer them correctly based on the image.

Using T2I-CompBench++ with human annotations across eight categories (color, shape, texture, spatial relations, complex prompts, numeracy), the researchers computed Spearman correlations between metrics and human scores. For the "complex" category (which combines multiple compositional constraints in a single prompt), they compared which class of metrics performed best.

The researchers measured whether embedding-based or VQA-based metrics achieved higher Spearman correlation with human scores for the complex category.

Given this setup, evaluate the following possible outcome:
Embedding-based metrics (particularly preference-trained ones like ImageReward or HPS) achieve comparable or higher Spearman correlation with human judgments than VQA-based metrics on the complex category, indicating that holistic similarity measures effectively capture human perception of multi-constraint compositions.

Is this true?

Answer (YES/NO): NO